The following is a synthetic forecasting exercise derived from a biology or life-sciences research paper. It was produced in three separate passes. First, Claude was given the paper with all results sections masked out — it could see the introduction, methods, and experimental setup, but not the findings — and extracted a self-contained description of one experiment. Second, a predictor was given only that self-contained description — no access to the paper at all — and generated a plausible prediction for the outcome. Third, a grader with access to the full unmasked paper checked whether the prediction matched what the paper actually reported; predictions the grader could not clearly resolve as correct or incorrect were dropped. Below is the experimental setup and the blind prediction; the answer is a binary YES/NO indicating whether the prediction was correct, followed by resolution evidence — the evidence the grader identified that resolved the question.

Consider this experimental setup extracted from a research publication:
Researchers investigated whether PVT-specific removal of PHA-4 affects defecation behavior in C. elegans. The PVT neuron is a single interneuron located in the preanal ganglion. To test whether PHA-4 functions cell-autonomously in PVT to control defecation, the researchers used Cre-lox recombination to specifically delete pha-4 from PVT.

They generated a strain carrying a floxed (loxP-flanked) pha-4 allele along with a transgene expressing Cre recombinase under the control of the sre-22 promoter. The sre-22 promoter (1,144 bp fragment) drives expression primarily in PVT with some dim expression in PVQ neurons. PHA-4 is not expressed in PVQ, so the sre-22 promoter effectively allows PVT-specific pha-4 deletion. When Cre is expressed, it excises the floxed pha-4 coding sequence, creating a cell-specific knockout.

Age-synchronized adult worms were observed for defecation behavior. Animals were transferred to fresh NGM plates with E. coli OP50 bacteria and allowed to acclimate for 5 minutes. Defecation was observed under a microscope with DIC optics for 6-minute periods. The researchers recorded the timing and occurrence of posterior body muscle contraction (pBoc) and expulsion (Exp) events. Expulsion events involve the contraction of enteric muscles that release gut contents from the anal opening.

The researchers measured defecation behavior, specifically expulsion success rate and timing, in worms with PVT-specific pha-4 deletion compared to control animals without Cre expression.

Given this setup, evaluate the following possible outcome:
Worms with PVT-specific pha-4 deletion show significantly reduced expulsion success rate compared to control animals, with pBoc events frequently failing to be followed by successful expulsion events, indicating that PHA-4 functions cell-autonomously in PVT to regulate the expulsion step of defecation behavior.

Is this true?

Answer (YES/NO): YES